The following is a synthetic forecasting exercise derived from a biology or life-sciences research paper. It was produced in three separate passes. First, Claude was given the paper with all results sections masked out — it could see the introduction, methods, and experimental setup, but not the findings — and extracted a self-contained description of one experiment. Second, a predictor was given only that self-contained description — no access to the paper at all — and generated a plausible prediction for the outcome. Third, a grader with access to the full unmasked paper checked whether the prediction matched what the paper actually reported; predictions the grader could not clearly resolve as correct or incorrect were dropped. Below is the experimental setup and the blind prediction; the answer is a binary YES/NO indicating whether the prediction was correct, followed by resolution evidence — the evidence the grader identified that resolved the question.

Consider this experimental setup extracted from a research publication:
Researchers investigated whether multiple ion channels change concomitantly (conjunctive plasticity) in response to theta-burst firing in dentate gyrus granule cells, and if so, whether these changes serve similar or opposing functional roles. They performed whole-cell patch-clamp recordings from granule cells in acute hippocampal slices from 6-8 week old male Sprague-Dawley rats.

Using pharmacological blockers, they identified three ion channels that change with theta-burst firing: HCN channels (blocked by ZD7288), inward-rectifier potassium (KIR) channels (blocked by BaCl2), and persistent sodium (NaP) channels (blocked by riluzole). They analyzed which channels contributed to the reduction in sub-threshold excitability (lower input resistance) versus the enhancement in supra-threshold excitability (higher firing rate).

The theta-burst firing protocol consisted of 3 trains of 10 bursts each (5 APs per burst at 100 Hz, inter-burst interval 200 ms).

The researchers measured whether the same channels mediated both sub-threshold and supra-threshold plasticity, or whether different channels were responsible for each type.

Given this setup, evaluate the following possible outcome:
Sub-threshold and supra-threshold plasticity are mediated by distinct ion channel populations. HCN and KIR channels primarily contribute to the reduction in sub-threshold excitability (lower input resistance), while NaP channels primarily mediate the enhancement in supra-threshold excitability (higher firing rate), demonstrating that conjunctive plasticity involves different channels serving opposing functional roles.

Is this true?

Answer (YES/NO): YES